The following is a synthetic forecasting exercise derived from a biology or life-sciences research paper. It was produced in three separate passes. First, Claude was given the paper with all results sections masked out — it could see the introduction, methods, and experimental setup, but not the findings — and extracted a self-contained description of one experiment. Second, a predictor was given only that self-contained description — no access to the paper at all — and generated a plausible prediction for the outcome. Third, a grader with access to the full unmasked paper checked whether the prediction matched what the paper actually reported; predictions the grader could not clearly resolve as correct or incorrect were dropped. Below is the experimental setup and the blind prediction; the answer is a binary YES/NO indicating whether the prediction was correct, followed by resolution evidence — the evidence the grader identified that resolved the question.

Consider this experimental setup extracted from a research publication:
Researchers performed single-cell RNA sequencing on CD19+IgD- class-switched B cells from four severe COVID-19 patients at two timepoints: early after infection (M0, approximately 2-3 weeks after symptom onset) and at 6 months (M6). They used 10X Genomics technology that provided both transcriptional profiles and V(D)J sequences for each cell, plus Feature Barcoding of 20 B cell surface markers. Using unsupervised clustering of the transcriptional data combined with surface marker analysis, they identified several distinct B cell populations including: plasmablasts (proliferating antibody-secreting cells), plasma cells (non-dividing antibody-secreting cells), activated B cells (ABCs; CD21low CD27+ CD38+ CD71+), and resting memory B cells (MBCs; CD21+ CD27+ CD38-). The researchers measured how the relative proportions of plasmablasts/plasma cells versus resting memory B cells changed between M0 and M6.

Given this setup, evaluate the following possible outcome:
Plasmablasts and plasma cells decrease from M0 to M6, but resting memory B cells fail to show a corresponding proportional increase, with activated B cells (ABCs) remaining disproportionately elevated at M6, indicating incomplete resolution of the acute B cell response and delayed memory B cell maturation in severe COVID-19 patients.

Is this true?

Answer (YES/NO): NO